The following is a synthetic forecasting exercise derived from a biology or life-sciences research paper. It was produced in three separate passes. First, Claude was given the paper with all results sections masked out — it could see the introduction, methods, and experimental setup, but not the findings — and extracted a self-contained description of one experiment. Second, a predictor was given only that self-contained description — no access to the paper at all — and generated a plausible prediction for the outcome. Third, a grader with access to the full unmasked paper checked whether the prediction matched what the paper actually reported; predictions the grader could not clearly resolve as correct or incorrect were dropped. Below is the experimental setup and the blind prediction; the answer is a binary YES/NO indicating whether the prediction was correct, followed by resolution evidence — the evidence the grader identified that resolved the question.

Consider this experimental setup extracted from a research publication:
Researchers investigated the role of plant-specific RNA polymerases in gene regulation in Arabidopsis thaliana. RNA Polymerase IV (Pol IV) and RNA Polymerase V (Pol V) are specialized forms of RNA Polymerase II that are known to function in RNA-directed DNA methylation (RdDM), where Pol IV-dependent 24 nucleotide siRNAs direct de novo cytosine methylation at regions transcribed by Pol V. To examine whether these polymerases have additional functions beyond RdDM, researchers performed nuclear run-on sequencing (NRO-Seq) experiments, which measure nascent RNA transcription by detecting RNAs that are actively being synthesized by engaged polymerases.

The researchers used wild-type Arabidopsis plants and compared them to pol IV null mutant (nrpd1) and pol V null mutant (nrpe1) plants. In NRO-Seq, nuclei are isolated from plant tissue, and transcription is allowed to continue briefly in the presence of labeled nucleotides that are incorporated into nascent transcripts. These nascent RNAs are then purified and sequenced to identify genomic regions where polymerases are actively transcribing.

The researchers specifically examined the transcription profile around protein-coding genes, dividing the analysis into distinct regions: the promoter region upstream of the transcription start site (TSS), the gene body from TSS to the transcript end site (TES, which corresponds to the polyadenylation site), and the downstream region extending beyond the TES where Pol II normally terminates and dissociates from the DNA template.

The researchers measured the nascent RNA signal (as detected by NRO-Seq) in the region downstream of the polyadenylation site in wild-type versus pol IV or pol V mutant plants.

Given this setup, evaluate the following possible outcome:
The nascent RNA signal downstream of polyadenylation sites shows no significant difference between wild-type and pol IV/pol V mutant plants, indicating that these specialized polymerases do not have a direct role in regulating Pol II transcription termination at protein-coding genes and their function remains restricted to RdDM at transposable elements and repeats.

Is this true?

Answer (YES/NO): NO